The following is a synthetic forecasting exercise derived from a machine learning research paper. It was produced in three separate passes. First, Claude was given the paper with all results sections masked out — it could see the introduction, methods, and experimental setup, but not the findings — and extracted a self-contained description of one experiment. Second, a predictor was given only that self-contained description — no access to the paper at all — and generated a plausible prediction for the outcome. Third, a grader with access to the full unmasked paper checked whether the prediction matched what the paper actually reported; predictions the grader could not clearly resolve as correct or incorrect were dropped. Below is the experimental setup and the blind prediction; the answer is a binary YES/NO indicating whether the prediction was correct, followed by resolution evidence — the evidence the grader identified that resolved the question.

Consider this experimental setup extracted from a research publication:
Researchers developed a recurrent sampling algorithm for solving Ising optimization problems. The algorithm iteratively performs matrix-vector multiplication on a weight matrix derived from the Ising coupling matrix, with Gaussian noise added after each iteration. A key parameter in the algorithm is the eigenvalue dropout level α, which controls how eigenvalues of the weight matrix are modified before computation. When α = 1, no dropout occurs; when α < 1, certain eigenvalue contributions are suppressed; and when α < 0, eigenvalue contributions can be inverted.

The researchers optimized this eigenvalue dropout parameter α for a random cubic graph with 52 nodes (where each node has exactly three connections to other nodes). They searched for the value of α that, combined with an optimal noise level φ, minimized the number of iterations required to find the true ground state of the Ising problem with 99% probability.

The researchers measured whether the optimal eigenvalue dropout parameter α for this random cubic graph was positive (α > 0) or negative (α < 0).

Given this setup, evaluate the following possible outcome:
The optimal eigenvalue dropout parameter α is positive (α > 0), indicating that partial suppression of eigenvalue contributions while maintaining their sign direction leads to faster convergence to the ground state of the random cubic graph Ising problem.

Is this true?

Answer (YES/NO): NO